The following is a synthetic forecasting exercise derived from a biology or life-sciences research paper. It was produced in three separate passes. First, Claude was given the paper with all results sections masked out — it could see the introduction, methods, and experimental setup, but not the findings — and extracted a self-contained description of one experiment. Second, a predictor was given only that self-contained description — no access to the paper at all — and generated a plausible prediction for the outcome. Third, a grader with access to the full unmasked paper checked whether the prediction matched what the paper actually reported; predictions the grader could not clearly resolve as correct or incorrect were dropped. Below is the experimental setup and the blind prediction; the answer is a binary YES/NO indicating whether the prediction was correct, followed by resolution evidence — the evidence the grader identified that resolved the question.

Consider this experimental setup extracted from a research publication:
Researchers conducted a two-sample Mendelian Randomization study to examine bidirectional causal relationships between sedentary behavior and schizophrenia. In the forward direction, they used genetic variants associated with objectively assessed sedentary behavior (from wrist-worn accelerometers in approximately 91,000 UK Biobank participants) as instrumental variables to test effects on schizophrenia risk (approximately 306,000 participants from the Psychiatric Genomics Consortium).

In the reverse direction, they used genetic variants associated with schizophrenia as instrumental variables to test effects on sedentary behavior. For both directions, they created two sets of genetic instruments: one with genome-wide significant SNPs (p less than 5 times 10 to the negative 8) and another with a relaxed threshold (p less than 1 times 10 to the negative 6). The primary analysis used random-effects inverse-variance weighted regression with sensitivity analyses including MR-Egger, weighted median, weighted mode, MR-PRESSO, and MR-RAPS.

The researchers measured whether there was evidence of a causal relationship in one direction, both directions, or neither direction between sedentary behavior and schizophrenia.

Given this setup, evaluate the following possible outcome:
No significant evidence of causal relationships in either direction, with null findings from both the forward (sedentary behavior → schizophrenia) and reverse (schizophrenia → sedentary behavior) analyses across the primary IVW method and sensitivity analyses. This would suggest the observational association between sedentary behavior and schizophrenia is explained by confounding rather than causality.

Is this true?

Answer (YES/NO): NO